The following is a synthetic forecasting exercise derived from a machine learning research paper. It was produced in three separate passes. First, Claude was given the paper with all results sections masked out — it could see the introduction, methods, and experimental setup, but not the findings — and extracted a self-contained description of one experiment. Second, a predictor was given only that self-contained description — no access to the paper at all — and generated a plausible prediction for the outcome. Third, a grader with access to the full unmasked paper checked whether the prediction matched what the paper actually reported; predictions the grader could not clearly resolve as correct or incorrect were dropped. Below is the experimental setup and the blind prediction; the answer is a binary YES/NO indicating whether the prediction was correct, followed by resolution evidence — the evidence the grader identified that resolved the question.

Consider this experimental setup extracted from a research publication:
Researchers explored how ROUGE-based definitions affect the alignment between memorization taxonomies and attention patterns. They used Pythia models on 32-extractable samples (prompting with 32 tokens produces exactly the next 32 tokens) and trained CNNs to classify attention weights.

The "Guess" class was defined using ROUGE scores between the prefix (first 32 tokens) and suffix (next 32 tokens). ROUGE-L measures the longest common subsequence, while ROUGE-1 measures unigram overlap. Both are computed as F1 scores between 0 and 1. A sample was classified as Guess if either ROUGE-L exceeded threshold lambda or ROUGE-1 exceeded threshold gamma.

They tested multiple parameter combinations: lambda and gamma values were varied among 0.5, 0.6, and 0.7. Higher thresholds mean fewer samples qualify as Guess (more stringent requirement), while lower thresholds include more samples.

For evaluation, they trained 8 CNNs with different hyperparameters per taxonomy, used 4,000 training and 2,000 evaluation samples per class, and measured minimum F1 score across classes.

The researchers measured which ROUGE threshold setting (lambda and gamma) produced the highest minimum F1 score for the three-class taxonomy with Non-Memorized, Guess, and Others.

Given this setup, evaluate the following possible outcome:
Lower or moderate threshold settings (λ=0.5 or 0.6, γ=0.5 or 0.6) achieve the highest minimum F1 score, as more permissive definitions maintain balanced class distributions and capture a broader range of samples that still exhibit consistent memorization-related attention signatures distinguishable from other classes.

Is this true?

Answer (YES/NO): YES